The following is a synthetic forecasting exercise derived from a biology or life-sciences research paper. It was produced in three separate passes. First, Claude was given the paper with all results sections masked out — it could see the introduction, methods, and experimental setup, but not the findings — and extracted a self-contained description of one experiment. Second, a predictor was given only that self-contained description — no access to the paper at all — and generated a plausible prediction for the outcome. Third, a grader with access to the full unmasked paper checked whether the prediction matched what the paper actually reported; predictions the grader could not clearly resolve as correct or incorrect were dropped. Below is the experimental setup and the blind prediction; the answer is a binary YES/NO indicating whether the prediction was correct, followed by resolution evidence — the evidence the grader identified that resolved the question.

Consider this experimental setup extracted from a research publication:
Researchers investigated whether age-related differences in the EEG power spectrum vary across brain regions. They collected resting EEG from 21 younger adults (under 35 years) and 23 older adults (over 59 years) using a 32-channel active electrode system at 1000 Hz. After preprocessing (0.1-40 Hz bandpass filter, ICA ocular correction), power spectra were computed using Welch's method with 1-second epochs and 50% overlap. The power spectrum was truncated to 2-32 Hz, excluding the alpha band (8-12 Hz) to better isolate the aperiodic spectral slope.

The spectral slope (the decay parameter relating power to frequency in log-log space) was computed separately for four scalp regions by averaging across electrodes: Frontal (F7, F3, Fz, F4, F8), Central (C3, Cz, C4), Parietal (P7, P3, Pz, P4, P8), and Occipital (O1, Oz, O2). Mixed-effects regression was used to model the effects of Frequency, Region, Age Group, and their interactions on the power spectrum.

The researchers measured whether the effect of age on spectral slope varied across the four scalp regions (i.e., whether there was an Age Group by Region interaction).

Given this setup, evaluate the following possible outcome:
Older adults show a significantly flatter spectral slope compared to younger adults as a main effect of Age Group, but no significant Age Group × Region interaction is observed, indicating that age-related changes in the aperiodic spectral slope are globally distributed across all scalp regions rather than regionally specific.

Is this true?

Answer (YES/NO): NO